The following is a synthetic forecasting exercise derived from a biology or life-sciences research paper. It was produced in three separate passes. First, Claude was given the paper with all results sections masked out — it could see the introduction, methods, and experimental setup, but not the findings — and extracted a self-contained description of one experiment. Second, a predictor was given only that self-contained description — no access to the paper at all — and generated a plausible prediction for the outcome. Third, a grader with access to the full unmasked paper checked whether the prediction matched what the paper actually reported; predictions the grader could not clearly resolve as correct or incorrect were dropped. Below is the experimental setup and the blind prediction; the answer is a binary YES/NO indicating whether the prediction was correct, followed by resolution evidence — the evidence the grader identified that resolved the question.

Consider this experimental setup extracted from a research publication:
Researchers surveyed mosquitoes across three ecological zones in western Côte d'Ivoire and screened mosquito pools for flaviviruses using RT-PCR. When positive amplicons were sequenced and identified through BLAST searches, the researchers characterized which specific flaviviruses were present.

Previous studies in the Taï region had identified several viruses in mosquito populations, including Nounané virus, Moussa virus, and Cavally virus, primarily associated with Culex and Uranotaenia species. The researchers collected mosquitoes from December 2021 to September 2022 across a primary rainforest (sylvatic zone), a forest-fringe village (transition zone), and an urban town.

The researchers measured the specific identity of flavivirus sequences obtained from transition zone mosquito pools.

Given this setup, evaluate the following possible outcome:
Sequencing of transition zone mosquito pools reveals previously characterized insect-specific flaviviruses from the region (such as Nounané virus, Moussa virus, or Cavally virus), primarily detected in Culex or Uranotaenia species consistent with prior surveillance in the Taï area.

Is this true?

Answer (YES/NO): NO